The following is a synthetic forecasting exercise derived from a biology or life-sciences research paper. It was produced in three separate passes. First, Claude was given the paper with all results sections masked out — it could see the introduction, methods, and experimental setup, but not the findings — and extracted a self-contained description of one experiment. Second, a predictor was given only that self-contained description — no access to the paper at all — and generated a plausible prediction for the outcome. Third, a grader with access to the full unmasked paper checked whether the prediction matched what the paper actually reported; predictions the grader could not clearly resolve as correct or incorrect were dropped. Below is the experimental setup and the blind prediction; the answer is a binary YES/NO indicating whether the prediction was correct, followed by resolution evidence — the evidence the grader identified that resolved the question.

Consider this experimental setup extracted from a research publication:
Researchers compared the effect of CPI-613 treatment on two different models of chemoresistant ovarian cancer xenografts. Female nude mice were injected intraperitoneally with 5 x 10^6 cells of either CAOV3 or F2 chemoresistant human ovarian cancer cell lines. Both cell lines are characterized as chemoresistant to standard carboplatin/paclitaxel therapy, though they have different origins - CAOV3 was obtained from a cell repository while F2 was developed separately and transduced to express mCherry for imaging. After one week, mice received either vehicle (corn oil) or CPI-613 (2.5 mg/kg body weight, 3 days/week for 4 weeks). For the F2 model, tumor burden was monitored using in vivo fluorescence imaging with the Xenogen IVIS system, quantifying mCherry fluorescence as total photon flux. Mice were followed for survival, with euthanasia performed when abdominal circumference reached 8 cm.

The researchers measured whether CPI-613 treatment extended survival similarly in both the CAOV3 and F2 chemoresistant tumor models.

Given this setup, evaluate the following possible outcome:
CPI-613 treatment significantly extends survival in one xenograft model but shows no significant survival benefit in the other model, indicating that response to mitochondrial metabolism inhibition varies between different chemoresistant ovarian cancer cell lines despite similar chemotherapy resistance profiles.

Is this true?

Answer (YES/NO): NO